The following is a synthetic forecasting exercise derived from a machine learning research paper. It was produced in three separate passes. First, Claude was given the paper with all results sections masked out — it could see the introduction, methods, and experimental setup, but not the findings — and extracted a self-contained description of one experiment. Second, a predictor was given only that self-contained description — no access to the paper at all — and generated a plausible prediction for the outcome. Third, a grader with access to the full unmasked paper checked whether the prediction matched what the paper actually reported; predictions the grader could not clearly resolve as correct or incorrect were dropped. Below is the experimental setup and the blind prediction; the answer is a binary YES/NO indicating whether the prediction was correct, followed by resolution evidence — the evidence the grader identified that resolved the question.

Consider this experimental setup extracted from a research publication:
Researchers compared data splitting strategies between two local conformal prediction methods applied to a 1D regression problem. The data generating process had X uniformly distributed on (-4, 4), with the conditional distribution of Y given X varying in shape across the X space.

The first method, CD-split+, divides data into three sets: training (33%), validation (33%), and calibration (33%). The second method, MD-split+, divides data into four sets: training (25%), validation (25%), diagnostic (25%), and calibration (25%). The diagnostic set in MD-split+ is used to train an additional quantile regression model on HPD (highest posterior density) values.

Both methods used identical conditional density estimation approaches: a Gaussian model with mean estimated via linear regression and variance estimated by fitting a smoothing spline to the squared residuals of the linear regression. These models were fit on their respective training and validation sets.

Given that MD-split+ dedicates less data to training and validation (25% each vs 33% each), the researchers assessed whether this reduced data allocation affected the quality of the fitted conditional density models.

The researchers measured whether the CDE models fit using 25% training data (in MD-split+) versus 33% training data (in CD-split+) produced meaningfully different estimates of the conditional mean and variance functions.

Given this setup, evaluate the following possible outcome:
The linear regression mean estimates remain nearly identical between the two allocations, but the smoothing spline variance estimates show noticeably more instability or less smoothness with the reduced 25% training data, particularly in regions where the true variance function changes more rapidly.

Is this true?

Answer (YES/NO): NO